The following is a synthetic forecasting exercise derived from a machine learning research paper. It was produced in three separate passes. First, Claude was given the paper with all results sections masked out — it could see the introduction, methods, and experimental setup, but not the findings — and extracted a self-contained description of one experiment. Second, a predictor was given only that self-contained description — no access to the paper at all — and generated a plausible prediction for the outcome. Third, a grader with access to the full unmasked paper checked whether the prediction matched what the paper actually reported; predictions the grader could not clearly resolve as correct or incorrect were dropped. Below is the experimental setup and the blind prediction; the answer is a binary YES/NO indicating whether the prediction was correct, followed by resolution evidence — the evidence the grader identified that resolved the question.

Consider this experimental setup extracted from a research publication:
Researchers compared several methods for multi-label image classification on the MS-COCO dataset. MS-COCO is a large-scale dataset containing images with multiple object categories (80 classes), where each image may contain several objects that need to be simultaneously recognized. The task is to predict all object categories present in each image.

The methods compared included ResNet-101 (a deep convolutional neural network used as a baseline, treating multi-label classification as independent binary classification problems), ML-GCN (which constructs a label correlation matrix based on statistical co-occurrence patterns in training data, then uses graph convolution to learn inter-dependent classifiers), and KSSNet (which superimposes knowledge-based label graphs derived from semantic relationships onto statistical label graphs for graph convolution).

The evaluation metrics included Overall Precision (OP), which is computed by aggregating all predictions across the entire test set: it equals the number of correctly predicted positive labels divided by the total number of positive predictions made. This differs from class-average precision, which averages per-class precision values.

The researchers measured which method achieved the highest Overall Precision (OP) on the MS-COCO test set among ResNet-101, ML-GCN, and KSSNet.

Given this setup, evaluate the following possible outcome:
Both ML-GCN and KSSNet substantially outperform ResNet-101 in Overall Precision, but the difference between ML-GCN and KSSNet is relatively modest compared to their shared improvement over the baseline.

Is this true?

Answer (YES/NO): NO